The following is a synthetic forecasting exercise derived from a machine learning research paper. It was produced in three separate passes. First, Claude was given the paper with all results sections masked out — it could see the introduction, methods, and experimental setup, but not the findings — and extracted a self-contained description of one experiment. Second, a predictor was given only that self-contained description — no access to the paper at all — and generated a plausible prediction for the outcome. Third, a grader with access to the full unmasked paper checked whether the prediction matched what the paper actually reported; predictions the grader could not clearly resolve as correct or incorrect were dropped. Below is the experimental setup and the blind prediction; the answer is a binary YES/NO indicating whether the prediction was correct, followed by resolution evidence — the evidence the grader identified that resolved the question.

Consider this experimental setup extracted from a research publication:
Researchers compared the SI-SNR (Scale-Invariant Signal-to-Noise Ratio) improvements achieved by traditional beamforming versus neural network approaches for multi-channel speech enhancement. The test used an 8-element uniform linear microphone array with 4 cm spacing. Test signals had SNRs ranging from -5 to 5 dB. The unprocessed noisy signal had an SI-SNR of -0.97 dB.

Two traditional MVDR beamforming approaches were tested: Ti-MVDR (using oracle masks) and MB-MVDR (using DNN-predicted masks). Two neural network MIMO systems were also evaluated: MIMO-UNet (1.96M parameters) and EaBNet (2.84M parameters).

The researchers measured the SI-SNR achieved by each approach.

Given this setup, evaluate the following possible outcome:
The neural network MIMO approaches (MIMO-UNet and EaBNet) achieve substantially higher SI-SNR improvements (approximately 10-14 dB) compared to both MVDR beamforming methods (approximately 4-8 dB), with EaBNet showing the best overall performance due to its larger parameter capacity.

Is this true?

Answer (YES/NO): NO